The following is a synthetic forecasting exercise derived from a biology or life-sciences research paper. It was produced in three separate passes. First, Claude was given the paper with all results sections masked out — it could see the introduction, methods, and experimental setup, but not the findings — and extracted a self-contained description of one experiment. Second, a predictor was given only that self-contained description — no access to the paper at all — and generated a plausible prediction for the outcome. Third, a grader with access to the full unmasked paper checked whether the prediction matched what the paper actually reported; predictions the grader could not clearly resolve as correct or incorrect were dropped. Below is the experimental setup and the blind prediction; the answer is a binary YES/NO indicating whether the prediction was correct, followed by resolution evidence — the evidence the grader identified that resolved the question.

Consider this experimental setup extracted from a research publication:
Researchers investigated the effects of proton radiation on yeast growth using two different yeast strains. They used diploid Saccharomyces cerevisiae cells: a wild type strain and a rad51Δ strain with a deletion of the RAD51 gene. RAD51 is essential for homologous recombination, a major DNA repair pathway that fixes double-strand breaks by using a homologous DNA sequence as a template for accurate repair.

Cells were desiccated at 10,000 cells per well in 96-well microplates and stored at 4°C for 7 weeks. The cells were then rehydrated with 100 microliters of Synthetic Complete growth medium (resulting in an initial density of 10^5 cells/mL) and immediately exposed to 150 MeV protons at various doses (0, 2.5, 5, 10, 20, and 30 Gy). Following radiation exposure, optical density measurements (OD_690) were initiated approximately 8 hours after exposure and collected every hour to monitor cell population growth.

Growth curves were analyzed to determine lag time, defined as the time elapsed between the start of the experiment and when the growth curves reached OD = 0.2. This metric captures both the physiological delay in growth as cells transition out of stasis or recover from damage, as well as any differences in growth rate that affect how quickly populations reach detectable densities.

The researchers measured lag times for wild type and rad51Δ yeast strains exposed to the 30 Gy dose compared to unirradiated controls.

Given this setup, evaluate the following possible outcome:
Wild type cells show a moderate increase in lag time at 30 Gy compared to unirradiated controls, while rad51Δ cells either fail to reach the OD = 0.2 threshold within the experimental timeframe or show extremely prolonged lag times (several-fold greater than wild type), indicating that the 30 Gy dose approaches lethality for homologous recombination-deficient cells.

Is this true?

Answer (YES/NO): NO